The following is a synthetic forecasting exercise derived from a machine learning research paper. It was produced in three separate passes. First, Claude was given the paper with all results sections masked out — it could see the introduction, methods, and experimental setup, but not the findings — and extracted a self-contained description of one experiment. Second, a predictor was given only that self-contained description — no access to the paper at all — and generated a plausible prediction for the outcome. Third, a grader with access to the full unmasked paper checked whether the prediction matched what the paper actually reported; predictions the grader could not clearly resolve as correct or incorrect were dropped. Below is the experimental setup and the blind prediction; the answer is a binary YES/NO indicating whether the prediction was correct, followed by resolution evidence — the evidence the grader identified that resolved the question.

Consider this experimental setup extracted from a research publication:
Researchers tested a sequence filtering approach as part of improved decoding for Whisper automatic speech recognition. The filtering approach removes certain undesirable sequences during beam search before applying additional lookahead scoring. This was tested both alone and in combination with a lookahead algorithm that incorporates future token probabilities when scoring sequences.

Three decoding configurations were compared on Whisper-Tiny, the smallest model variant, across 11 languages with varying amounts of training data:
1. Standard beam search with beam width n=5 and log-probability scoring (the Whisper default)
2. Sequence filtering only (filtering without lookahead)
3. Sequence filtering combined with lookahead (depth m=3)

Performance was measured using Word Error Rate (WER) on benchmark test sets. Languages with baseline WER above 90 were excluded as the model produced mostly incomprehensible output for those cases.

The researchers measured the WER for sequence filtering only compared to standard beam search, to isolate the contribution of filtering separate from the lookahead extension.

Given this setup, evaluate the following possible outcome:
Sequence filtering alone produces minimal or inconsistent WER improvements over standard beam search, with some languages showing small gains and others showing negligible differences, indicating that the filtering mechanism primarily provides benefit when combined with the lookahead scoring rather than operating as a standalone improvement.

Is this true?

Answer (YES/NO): NO